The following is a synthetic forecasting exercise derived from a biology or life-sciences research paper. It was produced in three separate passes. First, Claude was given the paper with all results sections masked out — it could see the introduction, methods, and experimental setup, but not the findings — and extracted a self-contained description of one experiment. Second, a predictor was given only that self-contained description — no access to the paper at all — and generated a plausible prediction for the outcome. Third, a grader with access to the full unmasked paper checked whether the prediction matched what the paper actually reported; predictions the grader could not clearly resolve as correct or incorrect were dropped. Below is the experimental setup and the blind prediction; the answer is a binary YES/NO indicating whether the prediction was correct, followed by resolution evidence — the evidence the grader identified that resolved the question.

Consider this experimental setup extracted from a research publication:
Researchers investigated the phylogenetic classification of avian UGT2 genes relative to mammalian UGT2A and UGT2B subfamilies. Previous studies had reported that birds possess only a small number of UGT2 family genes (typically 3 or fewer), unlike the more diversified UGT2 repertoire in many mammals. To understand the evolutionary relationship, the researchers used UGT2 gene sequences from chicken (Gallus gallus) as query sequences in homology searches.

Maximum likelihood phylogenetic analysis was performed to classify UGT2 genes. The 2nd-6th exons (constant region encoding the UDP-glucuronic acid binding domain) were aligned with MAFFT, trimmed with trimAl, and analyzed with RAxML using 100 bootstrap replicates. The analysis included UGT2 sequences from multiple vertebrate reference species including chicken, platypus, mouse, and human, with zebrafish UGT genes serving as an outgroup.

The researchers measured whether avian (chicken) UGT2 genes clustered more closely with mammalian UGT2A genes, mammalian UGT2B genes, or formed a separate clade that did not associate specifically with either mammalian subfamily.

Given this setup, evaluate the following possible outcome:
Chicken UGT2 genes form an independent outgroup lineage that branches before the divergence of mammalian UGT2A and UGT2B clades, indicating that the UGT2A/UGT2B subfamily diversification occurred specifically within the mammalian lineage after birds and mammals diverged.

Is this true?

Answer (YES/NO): YES